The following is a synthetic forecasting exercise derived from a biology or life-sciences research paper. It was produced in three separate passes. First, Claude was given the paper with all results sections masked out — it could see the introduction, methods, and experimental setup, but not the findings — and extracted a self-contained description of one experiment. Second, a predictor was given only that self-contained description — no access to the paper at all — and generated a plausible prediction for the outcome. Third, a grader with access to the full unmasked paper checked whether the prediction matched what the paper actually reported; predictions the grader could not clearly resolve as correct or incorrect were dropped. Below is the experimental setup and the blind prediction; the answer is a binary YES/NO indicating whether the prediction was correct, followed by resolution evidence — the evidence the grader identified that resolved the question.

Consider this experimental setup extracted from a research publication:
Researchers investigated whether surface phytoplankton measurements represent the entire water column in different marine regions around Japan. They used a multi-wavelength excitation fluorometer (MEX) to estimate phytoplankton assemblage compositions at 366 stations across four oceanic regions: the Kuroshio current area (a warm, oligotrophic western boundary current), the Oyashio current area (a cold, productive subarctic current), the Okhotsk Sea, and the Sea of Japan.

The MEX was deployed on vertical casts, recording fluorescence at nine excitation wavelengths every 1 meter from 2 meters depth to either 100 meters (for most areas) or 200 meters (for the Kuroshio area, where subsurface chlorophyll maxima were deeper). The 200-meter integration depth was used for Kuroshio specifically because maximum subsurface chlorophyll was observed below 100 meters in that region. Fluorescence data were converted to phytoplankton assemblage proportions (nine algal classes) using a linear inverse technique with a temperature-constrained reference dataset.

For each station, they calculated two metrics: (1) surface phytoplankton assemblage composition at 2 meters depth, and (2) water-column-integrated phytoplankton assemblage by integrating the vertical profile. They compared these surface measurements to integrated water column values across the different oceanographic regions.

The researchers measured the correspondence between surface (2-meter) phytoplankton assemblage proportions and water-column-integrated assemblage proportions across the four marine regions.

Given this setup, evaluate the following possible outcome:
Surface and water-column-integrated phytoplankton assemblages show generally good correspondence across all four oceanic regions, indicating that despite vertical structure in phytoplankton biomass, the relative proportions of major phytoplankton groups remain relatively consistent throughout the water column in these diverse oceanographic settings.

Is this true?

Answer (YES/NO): NO